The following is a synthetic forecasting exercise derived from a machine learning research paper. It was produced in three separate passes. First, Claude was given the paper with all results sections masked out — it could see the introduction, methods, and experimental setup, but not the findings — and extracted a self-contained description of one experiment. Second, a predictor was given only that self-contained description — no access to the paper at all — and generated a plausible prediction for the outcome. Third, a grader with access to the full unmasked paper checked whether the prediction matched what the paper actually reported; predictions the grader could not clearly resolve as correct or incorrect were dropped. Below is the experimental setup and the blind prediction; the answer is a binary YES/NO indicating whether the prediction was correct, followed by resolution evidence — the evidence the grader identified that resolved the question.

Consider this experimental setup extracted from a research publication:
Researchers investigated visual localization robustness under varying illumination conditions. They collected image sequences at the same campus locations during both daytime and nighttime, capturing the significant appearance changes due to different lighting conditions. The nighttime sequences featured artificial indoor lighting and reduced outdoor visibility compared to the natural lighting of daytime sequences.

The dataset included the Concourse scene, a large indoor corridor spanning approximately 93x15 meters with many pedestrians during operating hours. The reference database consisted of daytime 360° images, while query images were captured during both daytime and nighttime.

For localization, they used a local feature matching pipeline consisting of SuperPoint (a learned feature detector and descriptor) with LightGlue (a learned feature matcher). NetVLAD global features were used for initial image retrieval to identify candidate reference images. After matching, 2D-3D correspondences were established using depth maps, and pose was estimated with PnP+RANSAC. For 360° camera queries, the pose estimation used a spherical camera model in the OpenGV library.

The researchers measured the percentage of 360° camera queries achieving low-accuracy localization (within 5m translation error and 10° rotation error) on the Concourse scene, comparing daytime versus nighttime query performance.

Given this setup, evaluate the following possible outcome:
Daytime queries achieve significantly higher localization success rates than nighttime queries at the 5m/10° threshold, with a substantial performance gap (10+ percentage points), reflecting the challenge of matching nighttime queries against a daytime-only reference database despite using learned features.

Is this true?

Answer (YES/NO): NO